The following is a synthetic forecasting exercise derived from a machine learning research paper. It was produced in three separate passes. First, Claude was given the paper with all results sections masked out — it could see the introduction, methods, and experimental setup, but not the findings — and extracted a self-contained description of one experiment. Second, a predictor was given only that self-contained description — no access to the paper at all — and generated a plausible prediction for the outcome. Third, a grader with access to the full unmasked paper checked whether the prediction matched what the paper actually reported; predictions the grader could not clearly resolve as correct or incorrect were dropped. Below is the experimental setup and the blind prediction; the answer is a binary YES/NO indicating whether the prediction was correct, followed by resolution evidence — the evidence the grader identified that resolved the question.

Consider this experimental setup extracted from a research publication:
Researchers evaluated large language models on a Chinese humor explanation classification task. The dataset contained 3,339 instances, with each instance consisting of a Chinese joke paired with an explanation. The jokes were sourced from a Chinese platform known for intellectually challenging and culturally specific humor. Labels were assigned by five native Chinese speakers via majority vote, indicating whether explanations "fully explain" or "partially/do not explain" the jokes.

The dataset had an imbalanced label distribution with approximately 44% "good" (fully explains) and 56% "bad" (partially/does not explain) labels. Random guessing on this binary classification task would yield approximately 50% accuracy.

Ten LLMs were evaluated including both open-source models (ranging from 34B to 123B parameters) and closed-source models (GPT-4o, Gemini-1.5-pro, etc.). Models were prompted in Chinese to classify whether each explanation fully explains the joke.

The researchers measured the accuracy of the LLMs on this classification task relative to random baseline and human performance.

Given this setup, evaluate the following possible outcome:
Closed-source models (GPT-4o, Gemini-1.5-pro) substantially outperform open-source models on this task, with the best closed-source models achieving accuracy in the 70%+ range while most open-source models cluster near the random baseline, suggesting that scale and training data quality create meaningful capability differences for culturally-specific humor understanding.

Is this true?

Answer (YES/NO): NO